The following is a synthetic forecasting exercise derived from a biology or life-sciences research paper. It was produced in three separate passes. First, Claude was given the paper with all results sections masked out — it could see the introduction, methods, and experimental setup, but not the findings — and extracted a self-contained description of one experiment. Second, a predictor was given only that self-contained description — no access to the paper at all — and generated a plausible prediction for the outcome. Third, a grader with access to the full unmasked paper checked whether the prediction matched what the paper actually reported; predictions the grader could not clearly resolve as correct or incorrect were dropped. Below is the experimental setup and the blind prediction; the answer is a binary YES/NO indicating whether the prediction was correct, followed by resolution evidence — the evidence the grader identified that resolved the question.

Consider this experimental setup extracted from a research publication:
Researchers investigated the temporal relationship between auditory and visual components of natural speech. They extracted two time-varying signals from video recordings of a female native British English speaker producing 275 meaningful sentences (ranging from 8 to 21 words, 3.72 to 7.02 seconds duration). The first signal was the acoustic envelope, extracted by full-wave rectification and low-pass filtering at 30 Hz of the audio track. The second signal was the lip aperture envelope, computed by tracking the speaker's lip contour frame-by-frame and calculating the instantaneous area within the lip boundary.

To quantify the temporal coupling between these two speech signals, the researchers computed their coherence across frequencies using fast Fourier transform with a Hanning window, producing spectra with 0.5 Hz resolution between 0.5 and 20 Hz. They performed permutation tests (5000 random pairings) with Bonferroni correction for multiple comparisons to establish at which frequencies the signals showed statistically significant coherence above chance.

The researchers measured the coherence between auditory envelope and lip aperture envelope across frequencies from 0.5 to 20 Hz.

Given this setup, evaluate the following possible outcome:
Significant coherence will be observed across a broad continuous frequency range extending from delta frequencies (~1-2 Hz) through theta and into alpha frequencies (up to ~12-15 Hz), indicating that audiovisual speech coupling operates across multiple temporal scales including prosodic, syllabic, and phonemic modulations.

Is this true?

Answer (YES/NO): NO